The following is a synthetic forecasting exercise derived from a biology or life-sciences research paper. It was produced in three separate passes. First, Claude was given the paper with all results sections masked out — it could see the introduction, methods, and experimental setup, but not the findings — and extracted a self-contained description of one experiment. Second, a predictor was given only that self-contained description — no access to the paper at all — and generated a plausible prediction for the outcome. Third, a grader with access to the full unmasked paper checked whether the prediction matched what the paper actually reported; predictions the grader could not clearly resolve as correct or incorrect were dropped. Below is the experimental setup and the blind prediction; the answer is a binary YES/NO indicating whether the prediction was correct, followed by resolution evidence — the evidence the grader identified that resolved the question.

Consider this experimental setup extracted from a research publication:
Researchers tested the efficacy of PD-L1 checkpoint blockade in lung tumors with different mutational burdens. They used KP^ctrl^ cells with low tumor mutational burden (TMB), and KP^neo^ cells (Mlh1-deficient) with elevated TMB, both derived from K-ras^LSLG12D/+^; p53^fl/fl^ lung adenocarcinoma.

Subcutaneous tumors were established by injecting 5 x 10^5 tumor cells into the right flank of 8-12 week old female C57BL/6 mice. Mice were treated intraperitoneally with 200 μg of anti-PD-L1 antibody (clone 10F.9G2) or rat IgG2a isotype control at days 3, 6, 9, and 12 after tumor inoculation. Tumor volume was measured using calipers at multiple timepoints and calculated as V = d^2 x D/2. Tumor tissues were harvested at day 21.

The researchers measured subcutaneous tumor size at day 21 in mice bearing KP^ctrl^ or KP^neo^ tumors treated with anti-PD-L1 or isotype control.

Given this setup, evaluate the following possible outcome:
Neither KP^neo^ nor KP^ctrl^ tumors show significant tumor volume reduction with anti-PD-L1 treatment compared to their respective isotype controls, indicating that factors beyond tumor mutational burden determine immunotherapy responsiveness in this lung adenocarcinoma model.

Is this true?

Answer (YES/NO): YES